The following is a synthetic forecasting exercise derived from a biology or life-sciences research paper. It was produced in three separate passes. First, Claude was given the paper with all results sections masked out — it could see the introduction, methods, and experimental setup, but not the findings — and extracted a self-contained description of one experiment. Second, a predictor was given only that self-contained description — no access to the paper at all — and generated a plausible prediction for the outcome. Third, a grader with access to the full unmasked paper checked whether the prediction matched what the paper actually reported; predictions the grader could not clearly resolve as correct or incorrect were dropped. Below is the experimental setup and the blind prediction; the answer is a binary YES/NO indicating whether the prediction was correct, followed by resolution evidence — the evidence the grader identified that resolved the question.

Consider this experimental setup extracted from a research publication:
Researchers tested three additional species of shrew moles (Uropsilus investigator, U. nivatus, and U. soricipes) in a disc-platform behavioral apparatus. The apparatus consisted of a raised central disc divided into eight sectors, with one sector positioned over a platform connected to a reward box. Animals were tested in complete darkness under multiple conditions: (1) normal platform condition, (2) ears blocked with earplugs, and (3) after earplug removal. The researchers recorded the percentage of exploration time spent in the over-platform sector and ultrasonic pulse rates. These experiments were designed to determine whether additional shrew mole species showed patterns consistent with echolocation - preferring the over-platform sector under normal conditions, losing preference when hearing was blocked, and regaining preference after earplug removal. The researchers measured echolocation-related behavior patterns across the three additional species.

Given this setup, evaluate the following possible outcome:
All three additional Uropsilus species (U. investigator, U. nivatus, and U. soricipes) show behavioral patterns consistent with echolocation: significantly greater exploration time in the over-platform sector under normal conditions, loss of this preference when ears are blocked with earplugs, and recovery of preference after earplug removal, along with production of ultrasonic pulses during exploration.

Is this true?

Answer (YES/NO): YES